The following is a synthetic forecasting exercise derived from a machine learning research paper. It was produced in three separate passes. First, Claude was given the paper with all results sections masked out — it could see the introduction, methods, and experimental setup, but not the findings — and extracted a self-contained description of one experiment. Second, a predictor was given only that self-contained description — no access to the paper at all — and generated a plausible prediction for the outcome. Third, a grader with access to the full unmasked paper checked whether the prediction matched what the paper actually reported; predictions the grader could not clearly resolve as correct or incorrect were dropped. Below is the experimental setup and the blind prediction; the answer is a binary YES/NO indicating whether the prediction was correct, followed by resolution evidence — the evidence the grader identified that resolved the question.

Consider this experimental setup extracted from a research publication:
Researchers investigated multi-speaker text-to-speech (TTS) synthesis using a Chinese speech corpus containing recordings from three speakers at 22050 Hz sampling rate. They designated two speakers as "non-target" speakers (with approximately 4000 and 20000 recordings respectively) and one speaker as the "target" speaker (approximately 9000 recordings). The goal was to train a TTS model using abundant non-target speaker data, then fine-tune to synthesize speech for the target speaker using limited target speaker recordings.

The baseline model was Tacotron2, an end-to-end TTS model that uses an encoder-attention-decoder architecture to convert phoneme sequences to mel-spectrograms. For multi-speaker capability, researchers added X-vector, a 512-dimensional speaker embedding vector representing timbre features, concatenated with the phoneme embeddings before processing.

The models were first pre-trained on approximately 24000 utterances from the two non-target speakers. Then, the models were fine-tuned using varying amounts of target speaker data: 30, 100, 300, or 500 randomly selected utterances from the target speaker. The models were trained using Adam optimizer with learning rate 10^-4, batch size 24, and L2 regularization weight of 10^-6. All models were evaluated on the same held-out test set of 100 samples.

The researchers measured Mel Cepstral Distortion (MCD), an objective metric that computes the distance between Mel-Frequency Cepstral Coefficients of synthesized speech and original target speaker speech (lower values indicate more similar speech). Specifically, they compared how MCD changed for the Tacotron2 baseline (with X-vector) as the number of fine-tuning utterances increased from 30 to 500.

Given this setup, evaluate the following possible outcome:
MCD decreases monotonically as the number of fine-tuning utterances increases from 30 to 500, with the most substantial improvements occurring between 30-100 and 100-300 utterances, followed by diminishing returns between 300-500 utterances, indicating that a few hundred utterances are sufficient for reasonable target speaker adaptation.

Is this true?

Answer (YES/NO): NO